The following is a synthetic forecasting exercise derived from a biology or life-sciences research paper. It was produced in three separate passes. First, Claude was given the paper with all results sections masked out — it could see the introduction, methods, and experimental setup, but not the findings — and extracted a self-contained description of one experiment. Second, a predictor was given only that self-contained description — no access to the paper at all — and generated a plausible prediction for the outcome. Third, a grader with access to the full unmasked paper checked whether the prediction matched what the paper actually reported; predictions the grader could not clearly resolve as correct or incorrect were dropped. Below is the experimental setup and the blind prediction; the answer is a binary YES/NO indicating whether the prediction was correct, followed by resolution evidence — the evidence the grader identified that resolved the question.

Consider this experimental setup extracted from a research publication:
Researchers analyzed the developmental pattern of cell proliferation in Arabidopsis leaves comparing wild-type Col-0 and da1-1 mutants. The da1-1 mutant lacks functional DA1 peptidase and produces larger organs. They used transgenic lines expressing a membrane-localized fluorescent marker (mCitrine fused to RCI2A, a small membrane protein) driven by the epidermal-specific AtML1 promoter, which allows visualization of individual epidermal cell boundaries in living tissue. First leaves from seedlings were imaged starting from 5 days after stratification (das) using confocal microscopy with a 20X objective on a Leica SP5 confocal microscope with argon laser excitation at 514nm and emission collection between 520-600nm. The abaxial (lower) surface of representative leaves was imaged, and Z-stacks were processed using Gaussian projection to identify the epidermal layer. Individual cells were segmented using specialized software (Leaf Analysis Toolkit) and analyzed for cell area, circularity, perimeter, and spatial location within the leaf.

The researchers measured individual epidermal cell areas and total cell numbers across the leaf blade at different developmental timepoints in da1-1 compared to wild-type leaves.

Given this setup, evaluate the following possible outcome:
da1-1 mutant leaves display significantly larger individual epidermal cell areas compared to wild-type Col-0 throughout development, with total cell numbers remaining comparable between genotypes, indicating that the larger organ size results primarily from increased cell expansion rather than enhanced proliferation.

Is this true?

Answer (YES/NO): NO